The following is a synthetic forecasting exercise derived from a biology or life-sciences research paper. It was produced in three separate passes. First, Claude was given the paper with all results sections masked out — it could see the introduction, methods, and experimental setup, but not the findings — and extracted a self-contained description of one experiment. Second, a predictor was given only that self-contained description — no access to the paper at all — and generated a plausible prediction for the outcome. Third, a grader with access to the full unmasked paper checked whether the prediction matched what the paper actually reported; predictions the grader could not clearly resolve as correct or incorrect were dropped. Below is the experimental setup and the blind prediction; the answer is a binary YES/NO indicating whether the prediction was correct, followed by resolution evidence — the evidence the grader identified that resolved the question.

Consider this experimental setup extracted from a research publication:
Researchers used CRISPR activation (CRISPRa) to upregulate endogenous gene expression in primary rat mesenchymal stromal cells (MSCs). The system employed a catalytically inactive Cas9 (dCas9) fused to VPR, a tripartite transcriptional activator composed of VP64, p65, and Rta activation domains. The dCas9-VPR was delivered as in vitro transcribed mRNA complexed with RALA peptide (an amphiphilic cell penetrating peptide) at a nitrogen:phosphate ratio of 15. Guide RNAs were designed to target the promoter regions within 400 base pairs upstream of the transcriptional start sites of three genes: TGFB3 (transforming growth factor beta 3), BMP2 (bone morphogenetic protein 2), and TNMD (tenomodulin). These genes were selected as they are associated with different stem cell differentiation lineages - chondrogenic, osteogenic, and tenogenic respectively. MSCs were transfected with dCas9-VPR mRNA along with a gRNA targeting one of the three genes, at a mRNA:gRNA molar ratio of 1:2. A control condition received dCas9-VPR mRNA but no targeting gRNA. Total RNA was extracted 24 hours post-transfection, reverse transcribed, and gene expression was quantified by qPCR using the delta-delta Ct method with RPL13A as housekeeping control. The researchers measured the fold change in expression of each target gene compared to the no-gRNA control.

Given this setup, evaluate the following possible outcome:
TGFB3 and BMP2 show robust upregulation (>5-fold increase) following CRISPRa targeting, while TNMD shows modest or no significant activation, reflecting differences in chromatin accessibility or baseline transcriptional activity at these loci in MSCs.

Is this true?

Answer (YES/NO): NO